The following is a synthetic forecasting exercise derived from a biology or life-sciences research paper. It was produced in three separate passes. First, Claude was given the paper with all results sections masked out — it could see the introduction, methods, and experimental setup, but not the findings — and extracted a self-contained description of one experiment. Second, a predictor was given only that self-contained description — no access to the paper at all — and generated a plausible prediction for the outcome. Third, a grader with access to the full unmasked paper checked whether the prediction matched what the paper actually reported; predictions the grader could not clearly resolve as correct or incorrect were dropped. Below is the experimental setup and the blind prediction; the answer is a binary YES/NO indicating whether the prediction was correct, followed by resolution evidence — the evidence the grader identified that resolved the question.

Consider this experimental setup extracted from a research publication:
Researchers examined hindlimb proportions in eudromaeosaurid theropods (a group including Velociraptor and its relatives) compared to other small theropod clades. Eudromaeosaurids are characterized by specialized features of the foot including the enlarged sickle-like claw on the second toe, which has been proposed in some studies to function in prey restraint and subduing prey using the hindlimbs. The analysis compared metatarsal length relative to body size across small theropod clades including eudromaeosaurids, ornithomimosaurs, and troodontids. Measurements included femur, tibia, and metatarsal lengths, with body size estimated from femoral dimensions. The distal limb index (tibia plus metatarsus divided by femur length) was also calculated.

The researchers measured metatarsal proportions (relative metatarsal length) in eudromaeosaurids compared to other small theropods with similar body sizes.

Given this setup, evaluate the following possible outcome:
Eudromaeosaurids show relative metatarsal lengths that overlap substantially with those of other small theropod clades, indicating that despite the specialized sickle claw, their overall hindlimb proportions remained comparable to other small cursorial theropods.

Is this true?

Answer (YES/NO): NO